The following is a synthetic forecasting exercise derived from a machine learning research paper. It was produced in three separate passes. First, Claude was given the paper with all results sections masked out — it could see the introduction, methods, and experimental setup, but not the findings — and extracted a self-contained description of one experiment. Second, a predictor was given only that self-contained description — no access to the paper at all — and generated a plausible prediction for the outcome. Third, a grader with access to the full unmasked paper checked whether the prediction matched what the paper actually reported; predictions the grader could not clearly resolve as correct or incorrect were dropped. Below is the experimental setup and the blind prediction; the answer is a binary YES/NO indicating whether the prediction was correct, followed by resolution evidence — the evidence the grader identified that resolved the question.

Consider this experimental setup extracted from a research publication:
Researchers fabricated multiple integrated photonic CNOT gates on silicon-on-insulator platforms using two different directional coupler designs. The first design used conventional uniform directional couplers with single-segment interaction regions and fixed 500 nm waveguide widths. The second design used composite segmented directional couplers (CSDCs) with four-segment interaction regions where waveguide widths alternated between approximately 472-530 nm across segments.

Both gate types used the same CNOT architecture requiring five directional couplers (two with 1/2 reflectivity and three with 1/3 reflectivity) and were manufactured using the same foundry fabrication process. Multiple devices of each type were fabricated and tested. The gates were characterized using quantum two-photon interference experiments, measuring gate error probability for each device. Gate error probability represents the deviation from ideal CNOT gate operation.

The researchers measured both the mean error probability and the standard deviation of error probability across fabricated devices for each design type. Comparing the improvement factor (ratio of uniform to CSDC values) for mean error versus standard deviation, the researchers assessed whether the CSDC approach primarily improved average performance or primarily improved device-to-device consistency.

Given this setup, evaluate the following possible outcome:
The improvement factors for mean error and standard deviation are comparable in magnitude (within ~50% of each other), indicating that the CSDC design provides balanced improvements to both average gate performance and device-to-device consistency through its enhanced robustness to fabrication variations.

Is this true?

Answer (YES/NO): NO